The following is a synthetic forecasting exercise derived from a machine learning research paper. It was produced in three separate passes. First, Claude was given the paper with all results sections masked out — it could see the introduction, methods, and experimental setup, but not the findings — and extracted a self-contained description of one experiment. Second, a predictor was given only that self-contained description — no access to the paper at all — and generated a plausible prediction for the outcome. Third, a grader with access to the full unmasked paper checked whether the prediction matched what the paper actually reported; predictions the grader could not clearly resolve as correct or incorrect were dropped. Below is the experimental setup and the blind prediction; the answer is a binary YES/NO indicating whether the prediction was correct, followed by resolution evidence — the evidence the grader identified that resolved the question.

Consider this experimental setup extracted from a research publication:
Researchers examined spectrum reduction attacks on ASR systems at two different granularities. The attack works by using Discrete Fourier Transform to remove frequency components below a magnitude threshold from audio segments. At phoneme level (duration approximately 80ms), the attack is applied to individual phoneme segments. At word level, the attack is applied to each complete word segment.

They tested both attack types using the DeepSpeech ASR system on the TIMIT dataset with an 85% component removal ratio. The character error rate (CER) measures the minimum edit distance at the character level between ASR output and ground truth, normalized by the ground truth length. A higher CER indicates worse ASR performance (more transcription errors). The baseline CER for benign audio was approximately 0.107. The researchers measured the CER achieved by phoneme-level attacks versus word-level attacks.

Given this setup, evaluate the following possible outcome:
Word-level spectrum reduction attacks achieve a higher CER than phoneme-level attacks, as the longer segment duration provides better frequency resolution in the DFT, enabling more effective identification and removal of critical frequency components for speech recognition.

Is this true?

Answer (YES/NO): YES